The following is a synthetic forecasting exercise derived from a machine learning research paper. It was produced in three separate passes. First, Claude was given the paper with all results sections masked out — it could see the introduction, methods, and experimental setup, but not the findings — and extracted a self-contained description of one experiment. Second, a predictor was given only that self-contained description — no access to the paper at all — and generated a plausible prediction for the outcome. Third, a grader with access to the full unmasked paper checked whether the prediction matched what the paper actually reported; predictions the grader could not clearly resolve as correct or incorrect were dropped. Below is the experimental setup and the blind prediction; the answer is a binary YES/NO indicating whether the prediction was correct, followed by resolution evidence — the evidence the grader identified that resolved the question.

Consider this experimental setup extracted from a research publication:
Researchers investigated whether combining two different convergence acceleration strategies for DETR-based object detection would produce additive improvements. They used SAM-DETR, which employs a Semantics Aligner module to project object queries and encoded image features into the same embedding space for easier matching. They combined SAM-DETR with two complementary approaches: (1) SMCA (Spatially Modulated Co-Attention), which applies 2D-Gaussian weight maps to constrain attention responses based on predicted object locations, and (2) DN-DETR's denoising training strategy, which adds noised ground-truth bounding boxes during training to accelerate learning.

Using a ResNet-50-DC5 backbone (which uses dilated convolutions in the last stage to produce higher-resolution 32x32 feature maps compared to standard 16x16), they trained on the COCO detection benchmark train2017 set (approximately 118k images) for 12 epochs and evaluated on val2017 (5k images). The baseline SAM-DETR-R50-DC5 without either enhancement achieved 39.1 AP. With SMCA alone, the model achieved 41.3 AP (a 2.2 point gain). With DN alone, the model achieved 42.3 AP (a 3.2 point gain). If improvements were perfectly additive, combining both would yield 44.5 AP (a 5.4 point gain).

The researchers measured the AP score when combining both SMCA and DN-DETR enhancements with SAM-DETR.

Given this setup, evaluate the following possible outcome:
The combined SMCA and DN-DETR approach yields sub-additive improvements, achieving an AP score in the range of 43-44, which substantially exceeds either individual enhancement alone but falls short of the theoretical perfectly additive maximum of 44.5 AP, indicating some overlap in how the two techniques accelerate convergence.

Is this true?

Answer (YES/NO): YES